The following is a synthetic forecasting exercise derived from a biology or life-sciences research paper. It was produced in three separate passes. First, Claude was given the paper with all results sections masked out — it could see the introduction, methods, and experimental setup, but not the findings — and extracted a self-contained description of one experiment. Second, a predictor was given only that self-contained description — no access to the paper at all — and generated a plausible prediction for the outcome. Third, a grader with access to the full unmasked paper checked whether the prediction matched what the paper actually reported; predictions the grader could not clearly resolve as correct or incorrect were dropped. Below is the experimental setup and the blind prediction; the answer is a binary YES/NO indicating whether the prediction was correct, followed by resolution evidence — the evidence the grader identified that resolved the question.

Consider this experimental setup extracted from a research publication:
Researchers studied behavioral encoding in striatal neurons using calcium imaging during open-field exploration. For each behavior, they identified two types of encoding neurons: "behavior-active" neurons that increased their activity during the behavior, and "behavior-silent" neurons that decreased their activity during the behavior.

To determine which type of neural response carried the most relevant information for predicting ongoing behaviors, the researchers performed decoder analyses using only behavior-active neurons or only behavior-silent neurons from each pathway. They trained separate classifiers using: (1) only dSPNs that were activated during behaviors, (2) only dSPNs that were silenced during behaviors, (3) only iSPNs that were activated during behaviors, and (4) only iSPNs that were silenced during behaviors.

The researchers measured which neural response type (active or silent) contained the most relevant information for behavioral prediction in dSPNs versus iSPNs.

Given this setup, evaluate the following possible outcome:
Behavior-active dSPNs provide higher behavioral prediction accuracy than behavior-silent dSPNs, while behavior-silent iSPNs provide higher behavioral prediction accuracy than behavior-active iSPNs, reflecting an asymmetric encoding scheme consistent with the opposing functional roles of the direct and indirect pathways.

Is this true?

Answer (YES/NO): YES